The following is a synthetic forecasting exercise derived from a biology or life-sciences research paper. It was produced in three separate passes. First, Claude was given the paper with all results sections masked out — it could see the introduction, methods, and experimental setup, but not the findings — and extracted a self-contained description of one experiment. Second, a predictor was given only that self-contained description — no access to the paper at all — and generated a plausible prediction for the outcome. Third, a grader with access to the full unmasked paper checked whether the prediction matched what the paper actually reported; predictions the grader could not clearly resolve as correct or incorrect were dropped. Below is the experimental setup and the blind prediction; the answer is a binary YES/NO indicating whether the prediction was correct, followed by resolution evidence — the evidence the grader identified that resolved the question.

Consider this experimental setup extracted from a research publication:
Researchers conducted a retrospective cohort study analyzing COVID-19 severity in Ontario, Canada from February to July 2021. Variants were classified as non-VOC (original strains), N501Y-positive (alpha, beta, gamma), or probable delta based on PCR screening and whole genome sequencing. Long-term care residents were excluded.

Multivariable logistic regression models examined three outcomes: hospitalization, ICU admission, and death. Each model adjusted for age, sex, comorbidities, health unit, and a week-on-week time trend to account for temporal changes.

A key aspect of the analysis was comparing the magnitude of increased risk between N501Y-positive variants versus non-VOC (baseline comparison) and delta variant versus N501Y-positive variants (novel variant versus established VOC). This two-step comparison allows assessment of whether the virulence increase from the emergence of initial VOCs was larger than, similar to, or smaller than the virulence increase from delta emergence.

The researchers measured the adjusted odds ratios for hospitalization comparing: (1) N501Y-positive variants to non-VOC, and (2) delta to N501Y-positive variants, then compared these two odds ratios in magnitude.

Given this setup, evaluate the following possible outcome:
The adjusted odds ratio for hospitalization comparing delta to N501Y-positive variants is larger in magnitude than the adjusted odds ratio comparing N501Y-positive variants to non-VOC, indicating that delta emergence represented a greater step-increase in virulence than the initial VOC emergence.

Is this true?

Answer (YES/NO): NO